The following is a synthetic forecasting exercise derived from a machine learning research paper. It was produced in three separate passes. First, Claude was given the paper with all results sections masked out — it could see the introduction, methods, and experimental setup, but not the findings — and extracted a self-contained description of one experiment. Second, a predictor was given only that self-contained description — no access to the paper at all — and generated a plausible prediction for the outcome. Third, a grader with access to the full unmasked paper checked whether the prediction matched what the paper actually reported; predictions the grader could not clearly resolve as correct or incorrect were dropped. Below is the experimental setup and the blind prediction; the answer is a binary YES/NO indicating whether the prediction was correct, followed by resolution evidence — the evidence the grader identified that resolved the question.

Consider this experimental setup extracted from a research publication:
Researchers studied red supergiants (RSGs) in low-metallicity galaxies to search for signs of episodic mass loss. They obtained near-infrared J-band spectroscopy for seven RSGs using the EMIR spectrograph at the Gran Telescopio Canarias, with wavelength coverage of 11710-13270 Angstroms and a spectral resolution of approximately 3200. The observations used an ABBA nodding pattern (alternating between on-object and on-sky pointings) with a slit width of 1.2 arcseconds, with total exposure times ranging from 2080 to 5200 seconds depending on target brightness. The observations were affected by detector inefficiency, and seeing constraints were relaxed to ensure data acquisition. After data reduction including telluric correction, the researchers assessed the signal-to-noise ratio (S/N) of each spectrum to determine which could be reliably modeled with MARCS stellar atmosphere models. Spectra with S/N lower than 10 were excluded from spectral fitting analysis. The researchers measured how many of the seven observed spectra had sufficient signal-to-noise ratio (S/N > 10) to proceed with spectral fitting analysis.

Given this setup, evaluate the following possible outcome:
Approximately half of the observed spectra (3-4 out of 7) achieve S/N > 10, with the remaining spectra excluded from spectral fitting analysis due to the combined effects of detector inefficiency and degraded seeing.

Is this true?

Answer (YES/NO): NO